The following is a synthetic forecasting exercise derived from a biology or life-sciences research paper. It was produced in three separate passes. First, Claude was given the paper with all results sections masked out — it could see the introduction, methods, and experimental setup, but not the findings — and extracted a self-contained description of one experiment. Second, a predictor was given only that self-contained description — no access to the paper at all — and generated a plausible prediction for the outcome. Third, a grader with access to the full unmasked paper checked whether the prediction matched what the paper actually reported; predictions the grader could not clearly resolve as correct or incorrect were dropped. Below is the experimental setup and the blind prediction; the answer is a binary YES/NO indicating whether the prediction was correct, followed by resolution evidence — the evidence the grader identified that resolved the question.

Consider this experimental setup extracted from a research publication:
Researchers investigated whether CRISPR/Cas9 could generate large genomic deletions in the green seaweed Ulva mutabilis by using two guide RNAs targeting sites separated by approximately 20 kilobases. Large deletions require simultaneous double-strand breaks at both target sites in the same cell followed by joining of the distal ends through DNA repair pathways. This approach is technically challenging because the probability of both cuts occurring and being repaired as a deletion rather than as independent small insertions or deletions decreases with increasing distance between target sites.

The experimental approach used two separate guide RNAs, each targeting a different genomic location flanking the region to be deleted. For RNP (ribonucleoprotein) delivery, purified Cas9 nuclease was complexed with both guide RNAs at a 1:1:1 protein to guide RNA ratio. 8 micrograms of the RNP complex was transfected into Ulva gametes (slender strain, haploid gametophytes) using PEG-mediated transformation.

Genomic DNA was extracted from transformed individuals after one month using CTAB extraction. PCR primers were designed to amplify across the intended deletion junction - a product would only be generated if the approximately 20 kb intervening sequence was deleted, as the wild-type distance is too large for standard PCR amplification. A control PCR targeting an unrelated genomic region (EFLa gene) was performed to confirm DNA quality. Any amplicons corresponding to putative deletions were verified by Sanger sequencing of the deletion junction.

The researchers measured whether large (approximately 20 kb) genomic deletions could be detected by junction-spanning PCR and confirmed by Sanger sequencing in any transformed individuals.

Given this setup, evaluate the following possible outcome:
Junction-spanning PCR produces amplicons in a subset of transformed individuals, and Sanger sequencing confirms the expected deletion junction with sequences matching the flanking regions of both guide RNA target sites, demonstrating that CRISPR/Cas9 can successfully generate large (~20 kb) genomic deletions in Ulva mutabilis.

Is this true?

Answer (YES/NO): YES